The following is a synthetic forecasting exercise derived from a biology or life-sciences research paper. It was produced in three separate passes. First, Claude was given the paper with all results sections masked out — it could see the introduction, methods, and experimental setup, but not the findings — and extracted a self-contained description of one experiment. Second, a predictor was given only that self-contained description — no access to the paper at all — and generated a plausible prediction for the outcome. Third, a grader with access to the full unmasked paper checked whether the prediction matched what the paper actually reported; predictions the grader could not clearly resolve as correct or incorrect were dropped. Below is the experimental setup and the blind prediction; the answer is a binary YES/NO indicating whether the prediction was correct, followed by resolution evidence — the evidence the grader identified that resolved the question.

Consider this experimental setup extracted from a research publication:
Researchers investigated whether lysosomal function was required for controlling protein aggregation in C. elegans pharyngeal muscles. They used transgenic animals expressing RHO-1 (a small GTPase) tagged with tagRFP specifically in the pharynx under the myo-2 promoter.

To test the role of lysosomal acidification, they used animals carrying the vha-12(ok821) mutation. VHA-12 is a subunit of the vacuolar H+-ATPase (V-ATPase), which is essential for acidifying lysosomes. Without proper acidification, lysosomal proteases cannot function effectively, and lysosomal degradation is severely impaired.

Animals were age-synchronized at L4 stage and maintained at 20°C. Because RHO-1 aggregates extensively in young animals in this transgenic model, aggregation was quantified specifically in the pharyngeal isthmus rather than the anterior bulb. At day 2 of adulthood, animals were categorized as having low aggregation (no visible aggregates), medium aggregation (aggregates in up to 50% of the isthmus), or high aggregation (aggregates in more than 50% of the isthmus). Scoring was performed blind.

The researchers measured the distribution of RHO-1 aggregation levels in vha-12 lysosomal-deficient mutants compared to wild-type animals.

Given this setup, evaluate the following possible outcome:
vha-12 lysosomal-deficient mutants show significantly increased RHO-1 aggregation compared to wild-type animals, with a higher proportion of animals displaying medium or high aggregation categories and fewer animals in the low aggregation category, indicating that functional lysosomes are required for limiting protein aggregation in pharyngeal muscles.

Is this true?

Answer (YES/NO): YES